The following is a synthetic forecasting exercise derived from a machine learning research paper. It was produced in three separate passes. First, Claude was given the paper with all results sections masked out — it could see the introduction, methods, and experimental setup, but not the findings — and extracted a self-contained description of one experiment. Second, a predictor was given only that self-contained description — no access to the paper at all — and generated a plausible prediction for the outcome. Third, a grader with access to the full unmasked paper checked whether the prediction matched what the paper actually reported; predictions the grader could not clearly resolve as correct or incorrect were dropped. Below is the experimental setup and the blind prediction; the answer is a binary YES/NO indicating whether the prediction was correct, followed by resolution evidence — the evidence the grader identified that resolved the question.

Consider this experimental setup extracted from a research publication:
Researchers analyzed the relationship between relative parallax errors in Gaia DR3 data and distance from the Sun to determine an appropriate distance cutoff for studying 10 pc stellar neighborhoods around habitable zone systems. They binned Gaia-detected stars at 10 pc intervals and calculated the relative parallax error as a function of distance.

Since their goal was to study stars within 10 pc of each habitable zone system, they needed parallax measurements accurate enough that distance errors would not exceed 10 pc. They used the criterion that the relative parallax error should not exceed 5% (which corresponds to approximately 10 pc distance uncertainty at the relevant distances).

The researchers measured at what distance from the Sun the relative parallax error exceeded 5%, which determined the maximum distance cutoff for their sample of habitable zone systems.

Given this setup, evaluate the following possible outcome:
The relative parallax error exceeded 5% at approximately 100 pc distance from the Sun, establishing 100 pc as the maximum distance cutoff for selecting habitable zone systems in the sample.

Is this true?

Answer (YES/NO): NO